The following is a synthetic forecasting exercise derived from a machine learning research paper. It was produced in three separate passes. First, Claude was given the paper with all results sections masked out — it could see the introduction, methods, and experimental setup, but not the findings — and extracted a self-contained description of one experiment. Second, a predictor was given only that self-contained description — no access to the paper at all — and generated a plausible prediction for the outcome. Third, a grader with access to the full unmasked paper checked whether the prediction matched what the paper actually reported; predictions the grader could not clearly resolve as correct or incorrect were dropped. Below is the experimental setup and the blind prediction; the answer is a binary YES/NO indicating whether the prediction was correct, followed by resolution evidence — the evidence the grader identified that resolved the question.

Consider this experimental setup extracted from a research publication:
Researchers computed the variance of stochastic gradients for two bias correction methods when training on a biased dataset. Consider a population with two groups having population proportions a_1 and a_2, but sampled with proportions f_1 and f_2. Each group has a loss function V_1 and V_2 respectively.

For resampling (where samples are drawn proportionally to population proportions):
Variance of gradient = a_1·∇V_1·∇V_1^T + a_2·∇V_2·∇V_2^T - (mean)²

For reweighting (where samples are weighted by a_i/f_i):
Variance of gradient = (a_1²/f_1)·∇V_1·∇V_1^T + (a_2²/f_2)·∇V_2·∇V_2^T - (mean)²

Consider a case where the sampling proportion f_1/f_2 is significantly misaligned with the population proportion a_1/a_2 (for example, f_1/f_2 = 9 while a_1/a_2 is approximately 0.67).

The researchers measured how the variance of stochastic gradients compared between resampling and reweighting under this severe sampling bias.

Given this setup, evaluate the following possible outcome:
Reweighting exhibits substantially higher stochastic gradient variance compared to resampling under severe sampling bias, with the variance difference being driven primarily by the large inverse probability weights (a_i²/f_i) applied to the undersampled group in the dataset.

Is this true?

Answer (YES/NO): YES